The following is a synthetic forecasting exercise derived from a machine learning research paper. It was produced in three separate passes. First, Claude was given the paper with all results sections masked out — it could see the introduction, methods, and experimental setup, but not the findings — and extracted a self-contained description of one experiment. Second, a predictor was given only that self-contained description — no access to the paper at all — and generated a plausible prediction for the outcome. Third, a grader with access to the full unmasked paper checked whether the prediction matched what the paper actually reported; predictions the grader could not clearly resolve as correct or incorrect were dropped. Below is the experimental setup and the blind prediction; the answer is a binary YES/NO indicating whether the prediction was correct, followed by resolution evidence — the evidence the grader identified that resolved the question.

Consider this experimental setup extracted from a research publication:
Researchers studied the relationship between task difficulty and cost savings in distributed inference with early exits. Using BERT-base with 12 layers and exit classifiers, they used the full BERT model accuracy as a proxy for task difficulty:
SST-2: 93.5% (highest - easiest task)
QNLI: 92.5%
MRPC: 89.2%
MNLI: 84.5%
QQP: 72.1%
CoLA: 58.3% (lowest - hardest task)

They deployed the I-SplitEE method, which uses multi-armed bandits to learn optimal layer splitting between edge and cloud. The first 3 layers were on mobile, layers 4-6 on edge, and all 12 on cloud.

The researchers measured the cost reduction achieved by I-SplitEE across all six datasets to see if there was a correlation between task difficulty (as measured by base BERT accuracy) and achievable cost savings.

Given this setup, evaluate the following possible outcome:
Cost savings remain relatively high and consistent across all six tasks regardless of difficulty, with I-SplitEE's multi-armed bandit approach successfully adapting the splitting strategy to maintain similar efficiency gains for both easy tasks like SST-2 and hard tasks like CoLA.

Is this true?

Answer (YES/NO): NO